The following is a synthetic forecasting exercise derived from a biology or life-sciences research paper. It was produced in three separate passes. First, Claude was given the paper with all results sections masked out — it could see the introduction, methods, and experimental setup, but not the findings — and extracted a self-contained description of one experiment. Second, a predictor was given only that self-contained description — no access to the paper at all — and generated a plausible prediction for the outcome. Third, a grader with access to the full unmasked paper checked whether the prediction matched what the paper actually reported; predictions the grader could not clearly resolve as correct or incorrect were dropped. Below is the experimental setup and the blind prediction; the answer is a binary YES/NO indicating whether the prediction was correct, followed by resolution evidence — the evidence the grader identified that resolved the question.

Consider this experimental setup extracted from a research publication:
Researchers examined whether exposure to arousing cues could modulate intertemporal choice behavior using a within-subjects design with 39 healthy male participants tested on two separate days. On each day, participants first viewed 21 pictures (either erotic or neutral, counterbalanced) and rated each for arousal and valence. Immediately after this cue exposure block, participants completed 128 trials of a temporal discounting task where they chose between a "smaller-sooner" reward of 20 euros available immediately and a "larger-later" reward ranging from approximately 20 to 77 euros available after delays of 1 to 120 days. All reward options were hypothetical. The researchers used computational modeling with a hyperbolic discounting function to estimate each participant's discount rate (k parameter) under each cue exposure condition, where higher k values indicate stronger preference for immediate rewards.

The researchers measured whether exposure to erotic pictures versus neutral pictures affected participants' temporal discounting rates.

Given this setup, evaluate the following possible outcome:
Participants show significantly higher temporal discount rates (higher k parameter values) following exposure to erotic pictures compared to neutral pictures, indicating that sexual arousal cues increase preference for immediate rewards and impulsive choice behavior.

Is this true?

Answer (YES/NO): NO